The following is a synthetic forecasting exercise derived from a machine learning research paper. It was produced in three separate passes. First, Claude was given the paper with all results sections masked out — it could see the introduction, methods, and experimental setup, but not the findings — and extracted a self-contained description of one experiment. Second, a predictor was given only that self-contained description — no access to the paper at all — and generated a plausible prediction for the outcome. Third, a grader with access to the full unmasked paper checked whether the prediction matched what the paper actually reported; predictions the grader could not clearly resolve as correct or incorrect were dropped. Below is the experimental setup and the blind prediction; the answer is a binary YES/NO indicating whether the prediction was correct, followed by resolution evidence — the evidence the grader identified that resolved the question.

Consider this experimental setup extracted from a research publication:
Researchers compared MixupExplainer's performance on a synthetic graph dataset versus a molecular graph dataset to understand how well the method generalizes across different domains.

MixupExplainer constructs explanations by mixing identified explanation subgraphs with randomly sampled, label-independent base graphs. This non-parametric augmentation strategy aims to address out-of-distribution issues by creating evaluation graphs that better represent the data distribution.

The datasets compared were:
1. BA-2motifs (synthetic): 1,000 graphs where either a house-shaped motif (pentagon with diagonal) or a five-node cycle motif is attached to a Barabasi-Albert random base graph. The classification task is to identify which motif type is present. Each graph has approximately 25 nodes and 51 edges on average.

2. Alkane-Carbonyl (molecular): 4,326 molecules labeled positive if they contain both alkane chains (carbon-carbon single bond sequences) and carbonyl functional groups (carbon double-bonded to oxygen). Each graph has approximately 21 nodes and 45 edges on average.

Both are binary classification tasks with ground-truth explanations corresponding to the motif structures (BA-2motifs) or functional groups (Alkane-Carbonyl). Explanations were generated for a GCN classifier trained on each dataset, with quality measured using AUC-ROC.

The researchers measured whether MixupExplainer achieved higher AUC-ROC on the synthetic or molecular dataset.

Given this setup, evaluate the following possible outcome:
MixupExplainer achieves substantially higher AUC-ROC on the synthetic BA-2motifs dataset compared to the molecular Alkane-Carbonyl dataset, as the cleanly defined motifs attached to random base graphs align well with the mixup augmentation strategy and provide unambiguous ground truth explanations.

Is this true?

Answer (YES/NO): YES